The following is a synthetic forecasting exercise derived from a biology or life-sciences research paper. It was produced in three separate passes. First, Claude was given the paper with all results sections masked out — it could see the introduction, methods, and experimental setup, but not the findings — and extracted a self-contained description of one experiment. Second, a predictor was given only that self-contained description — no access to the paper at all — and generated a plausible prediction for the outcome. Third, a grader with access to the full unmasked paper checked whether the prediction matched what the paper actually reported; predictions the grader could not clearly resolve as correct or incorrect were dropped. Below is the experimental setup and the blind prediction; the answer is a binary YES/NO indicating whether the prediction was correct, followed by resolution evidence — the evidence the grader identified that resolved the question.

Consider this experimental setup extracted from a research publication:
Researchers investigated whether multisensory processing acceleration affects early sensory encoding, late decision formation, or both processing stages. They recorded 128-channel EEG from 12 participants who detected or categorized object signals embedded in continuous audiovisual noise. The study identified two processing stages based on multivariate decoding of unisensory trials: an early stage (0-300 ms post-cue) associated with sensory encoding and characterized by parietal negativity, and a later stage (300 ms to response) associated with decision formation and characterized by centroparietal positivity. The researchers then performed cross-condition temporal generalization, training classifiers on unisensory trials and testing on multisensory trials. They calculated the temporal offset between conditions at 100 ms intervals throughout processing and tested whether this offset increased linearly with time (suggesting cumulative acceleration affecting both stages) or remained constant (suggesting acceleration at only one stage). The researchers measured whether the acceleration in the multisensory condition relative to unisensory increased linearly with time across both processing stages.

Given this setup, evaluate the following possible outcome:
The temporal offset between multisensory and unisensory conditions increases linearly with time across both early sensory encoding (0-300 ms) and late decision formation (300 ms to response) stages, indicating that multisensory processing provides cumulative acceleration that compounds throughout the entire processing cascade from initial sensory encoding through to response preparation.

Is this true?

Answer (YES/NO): YES